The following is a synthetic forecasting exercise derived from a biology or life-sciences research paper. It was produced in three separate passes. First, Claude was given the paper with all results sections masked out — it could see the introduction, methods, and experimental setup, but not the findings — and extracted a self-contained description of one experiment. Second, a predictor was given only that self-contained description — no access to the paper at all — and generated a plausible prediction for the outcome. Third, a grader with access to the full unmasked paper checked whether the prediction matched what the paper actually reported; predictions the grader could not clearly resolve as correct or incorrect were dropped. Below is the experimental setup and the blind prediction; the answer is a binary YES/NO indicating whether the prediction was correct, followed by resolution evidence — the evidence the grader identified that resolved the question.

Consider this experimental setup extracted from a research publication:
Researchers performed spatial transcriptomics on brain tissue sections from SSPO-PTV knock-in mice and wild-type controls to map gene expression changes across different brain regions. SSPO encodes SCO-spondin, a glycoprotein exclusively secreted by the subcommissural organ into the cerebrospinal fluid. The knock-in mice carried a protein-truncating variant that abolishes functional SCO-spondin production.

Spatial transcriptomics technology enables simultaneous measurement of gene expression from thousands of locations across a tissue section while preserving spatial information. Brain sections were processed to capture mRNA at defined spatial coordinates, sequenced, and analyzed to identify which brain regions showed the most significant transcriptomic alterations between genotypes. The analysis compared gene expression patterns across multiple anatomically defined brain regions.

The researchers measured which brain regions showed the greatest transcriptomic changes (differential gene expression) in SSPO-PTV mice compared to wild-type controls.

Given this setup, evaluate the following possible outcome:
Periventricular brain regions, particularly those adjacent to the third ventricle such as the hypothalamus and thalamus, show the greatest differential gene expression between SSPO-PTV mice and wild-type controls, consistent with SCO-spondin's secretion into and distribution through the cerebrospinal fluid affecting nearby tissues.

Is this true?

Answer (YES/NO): NO